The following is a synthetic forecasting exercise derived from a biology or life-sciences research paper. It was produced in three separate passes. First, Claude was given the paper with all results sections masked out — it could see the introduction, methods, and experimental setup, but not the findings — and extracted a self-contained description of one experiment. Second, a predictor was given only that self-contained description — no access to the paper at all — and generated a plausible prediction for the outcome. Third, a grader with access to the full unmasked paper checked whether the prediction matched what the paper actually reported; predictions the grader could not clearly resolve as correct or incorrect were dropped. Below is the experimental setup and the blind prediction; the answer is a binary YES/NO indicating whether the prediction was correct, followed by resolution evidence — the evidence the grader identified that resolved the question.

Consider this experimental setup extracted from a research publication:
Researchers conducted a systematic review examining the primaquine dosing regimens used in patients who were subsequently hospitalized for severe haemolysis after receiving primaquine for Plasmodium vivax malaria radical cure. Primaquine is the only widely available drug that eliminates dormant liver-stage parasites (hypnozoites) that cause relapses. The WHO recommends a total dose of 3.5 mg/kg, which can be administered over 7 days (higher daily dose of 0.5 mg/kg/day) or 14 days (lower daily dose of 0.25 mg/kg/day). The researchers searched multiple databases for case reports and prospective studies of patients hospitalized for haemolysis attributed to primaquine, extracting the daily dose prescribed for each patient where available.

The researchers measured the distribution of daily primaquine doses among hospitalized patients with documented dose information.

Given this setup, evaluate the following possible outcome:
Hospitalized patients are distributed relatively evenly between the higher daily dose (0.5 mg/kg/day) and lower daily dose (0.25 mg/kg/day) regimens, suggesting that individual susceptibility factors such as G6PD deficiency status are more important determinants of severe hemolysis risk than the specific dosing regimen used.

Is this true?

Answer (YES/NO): NO